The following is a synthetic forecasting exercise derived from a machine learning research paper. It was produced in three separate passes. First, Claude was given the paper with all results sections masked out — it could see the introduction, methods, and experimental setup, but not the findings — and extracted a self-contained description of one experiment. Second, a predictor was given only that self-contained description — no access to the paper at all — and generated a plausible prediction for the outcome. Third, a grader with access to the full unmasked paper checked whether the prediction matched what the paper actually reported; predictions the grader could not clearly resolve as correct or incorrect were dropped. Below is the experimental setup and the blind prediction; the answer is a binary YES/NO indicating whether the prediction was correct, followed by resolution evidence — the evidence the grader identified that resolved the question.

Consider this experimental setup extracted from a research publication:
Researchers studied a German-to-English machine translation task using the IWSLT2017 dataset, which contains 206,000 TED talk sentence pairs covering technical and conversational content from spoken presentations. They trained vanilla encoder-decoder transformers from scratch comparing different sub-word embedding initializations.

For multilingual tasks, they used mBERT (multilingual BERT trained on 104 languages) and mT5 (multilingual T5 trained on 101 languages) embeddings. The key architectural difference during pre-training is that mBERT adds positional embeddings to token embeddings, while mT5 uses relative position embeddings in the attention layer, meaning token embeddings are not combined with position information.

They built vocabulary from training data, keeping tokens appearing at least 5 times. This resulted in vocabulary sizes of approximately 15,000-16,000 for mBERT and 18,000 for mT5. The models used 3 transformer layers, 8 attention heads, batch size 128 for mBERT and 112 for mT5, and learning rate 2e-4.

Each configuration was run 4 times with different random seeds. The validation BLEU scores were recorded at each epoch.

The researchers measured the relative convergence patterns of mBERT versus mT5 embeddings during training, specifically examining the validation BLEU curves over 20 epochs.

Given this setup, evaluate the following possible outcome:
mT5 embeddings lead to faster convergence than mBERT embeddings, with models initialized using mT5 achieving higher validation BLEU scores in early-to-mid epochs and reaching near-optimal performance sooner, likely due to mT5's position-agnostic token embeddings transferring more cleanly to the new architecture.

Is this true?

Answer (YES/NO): NO